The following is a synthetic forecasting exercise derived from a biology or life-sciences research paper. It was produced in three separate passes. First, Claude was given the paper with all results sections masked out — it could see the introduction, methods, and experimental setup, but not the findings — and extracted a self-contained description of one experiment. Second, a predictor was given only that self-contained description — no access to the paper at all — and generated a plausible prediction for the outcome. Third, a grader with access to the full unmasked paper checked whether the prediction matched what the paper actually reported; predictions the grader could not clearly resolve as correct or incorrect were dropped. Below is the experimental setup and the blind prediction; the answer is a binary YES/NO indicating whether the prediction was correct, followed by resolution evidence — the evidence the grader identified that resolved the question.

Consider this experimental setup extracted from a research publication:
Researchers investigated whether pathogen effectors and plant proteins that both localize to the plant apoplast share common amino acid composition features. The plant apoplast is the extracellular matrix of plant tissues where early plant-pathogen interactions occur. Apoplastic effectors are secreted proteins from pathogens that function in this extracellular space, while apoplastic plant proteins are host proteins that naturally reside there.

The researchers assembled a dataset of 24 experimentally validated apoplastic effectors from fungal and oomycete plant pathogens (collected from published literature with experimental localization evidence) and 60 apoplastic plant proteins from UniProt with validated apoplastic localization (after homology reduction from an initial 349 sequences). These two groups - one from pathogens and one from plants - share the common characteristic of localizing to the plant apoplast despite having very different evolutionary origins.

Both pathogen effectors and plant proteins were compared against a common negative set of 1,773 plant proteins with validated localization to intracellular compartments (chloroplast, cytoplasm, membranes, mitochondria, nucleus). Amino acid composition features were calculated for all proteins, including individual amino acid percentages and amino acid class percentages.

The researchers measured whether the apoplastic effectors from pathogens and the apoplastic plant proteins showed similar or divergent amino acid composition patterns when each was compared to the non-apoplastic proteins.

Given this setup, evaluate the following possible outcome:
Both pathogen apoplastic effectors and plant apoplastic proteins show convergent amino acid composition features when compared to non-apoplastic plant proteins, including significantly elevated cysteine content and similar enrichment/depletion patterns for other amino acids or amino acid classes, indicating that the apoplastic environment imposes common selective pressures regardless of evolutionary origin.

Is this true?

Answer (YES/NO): NO